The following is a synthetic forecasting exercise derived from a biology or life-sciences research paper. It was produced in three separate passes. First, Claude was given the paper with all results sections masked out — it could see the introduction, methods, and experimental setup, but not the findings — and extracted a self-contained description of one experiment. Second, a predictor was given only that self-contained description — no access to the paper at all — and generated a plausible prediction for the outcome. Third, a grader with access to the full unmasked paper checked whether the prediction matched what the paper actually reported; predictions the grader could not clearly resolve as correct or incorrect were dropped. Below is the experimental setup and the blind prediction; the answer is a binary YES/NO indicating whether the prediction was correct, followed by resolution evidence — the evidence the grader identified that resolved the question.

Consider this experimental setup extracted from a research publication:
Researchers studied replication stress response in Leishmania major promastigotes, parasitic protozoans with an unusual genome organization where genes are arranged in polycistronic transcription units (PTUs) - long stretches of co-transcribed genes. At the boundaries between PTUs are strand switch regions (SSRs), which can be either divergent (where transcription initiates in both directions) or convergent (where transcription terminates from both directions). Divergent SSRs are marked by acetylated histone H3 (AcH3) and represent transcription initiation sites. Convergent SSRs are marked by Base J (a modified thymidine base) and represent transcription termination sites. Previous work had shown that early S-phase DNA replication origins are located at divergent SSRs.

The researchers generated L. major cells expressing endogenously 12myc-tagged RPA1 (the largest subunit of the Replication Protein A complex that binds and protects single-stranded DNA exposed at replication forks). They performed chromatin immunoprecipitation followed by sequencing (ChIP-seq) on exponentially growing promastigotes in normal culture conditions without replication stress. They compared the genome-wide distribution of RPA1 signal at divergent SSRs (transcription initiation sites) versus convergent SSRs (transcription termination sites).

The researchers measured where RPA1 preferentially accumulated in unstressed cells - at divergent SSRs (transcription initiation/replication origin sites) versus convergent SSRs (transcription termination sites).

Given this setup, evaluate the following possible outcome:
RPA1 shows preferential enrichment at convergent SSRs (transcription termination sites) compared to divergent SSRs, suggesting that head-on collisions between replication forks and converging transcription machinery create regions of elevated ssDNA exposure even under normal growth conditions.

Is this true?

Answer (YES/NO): YES